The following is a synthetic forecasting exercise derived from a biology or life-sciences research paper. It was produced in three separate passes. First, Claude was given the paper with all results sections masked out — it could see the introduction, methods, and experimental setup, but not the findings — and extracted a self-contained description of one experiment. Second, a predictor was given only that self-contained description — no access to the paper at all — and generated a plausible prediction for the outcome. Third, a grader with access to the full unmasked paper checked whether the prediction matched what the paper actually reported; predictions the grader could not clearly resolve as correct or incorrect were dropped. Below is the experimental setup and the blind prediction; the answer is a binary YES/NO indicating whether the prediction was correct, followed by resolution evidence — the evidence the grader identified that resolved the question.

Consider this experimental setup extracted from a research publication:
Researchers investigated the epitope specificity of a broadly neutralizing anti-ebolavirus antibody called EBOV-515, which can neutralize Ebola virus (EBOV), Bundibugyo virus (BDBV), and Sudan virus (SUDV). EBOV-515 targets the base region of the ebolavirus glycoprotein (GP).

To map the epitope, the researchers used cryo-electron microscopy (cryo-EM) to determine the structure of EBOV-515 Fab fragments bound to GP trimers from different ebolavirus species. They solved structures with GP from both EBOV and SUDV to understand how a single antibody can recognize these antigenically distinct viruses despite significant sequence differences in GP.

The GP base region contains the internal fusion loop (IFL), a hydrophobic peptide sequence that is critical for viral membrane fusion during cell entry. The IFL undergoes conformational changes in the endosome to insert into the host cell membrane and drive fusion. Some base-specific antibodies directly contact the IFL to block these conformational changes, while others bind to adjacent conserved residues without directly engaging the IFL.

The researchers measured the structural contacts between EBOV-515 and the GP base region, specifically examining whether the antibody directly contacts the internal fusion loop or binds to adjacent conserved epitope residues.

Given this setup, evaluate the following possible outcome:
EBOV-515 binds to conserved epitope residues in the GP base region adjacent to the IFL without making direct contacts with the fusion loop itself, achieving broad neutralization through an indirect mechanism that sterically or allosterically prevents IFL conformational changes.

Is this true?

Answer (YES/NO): YES